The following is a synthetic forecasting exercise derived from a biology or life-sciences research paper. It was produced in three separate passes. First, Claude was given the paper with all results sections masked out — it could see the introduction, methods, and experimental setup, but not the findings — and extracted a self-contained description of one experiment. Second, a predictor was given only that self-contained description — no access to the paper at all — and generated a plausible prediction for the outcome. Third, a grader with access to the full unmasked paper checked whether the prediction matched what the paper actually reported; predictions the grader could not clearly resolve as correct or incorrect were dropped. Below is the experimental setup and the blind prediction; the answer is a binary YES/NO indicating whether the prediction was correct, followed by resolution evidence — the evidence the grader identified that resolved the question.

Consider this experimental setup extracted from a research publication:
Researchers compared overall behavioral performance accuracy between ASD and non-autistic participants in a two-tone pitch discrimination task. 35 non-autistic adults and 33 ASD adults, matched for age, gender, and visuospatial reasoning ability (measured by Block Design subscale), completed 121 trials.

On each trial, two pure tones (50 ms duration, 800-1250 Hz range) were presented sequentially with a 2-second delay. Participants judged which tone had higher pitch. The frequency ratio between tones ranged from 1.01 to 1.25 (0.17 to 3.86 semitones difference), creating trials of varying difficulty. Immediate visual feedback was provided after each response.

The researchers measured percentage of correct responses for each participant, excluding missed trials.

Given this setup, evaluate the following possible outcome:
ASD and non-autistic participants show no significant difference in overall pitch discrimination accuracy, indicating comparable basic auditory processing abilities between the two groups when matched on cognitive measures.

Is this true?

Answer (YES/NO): YES